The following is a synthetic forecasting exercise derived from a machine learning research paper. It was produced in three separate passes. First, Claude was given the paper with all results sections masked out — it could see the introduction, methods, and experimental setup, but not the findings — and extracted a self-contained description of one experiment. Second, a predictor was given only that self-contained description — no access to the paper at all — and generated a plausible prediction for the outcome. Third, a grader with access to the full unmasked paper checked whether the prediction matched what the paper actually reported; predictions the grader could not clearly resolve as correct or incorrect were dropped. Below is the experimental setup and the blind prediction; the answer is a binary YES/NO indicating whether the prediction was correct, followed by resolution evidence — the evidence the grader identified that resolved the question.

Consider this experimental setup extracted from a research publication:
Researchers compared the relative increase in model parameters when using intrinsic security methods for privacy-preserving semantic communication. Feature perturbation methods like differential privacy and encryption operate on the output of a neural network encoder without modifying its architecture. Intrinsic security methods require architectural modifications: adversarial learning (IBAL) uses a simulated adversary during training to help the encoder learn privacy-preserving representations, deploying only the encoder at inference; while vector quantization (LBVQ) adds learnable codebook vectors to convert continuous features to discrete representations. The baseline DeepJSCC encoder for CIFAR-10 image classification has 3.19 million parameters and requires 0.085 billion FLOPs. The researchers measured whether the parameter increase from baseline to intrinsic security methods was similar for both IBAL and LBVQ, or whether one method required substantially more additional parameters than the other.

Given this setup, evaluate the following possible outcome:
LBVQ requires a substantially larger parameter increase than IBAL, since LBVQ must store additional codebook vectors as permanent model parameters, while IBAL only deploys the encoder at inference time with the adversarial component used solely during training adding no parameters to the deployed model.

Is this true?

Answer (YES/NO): NO